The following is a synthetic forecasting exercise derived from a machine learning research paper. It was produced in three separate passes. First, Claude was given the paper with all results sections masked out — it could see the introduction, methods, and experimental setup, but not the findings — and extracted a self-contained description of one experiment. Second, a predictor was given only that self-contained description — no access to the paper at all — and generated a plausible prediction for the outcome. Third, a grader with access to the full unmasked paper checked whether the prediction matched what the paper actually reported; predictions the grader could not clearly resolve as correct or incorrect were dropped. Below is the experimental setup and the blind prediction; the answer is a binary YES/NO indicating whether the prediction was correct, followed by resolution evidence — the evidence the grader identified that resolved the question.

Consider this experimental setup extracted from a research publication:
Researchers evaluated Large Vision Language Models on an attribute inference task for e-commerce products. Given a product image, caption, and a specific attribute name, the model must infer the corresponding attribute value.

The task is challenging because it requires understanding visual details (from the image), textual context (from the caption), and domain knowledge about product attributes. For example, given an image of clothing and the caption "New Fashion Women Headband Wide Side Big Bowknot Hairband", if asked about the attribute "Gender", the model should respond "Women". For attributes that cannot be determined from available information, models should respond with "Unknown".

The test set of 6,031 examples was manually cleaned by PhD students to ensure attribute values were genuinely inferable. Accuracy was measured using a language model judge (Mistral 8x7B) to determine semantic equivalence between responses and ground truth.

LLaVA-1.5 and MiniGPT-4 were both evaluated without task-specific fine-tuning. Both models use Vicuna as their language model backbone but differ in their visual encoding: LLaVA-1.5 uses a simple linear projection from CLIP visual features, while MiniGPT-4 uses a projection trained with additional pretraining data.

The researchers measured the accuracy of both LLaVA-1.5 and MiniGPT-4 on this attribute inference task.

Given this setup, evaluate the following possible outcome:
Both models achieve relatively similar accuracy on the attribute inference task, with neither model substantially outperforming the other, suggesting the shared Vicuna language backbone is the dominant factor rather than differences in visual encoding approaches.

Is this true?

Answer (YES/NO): NO